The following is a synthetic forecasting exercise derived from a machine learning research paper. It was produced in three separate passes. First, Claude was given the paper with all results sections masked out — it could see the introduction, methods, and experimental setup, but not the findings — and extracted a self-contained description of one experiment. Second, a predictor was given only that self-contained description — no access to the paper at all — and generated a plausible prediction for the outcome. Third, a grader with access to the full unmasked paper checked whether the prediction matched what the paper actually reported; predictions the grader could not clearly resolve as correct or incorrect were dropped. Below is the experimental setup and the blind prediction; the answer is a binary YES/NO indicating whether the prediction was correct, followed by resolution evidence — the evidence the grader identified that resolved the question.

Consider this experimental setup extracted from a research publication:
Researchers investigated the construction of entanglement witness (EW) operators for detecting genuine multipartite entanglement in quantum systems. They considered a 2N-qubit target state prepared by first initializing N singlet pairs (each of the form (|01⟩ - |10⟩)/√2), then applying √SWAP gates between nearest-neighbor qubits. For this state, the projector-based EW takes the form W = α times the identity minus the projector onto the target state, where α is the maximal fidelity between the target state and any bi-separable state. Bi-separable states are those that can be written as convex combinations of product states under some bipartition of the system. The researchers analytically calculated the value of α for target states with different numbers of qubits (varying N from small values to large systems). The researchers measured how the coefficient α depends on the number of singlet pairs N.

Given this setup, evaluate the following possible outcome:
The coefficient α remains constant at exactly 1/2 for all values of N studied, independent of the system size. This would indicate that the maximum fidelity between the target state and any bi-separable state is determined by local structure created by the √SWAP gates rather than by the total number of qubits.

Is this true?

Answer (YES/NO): NO